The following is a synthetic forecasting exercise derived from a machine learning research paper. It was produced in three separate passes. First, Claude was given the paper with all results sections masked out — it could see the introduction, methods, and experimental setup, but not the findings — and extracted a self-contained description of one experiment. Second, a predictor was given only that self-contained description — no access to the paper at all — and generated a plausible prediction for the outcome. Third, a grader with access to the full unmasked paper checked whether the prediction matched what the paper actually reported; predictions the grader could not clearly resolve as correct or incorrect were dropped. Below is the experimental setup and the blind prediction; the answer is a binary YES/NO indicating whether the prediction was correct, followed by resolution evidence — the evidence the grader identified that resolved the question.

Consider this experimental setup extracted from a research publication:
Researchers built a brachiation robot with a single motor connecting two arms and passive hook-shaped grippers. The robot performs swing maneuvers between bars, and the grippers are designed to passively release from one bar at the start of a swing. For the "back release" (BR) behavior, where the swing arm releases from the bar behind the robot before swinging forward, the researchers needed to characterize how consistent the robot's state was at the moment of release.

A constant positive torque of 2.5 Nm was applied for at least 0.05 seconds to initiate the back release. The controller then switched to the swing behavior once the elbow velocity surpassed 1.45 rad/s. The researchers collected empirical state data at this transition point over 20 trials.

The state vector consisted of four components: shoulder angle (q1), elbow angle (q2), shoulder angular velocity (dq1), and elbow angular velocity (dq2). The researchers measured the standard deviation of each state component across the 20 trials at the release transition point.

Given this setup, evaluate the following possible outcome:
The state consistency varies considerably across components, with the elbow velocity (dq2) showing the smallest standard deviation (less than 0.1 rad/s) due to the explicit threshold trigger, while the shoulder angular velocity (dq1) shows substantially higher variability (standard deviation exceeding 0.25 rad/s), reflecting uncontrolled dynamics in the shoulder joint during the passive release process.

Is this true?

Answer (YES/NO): NO